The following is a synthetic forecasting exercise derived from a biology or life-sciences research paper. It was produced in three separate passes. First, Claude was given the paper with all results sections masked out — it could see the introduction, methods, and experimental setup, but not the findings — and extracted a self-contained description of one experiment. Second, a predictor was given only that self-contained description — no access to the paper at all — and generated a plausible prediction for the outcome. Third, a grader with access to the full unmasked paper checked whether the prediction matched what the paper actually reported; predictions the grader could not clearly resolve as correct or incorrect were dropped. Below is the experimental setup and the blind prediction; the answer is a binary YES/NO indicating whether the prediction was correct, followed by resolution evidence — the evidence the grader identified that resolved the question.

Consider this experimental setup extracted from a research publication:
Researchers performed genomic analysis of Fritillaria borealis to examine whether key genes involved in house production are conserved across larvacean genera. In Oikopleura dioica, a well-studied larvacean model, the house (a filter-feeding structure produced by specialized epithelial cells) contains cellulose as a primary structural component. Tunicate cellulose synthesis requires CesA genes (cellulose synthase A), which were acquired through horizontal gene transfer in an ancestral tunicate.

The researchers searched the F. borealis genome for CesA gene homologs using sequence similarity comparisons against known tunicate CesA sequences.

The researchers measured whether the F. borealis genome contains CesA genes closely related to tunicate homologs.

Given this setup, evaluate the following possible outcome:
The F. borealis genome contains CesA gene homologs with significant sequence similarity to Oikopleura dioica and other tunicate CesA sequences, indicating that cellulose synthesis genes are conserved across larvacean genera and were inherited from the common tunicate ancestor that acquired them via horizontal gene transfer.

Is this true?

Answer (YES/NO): YES